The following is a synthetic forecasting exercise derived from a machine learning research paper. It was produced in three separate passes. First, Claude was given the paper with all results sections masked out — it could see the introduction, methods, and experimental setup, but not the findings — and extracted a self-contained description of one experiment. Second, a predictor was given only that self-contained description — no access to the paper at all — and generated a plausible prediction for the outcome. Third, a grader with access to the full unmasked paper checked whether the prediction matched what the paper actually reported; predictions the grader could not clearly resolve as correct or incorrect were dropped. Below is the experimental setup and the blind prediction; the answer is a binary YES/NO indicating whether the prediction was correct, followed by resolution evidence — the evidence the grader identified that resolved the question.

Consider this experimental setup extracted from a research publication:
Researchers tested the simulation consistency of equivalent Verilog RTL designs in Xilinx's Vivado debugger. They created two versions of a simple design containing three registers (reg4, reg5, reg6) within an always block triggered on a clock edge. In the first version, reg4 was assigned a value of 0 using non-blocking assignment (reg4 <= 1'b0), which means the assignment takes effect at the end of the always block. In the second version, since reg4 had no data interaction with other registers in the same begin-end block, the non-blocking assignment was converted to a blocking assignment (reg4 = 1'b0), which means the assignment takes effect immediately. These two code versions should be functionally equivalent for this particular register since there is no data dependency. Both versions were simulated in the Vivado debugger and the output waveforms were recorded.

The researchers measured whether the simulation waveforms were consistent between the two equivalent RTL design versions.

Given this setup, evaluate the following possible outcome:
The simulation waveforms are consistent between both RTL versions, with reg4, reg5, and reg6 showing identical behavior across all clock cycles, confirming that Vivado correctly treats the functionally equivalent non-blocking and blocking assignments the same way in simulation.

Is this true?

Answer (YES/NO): NO